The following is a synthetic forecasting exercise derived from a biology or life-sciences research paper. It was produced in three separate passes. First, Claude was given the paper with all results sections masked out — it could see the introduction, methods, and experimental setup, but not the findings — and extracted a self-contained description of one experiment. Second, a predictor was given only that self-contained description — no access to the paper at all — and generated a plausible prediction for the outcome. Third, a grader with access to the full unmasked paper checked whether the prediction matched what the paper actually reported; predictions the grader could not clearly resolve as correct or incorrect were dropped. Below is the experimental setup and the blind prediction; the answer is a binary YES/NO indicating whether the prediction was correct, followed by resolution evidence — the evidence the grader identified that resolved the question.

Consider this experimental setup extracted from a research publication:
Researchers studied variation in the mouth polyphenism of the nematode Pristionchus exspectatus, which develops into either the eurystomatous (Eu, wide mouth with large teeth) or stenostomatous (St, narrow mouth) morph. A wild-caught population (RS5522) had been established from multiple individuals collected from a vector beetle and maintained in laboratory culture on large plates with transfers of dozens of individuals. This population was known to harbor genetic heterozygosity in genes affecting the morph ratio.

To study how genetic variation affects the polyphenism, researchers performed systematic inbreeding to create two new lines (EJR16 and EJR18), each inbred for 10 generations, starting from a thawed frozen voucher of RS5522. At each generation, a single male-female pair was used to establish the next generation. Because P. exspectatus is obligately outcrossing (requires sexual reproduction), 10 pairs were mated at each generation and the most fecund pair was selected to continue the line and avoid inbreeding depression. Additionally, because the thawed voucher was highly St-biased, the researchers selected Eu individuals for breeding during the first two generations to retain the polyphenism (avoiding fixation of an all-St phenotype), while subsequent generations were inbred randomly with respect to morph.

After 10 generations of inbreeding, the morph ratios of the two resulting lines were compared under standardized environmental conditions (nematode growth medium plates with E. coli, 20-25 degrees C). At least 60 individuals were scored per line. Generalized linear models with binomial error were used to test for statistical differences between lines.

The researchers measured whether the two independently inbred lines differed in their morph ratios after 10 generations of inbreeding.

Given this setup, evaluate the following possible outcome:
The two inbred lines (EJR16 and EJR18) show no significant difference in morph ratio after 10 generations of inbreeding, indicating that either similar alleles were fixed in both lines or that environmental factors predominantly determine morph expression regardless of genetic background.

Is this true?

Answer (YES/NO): NO